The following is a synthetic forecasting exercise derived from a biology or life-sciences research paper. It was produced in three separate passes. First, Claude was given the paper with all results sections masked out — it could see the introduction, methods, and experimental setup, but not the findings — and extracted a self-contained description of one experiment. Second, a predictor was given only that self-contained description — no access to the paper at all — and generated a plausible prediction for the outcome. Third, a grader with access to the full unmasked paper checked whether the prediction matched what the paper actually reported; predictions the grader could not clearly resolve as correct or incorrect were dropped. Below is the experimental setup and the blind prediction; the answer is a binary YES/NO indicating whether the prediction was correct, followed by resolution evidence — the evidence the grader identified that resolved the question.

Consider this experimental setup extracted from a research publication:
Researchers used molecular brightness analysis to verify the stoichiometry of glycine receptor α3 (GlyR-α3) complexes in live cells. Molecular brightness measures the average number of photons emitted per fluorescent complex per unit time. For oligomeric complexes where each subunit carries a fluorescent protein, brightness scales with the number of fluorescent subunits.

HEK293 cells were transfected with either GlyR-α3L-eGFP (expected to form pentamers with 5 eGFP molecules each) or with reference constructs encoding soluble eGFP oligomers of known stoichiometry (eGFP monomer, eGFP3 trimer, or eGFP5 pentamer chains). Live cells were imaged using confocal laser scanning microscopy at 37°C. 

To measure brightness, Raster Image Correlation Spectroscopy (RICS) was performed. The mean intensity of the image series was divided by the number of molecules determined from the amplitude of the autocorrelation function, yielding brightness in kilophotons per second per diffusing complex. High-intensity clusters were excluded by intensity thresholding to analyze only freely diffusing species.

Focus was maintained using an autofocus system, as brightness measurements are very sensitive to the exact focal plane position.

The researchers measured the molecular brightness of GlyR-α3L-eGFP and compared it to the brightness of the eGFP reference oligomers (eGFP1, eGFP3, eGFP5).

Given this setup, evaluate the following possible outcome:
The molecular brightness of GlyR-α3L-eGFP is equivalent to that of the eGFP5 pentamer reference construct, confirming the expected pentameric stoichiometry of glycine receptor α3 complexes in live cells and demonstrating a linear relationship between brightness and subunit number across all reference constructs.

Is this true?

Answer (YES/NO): NO